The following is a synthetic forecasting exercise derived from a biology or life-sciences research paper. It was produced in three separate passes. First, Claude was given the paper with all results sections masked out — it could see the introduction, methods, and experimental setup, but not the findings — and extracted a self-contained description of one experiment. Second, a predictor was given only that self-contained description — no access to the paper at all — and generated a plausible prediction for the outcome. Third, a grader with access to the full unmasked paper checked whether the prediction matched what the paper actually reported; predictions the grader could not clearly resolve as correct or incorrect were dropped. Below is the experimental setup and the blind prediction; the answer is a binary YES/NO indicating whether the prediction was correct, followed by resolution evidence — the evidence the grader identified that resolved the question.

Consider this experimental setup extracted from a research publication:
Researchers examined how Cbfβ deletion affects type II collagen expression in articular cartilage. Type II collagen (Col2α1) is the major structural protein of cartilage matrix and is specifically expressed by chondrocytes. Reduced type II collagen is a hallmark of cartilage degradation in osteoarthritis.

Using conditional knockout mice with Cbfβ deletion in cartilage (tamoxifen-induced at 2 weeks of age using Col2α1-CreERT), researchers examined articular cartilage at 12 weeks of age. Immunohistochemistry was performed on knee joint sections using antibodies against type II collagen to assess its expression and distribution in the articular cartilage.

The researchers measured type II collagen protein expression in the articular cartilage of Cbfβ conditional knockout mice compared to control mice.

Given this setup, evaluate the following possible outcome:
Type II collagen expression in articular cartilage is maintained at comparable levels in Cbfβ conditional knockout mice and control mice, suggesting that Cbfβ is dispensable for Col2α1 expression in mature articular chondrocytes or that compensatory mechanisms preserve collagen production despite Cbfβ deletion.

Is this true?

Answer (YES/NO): NO